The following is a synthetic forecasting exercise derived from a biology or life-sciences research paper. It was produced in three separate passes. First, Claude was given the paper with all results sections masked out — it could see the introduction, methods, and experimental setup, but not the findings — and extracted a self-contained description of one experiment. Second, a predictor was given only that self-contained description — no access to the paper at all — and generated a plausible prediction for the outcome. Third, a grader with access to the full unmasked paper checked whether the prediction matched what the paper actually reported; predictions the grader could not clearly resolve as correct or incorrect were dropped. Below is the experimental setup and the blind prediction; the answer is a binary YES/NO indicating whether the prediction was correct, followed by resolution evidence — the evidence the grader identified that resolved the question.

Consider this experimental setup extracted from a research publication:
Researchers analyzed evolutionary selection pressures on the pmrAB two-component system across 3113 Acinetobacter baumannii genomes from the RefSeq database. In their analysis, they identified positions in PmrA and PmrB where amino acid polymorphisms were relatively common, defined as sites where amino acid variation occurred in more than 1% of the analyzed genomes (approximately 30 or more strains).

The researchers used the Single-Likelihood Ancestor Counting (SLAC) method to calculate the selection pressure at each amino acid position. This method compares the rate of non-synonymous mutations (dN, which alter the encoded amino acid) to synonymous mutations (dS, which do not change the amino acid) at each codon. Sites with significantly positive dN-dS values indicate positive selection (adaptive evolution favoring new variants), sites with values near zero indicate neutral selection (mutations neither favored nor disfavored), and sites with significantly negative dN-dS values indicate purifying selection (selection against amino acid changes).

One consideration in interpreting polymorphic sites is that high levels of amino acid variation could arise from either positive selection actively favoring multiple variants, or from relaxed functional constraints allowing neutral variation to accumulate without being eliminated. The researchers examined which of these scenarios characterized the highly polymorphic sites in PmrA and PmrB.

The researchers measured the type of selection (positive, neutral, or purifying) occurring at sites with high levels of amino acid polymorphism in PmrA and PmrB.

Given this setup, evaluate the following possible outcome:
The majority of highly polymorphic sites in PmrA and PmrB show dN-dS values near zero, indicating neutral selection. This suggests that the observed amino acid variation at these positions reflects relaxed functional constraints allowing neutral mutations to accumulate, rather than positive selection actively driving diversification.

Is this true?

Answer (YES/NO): YES